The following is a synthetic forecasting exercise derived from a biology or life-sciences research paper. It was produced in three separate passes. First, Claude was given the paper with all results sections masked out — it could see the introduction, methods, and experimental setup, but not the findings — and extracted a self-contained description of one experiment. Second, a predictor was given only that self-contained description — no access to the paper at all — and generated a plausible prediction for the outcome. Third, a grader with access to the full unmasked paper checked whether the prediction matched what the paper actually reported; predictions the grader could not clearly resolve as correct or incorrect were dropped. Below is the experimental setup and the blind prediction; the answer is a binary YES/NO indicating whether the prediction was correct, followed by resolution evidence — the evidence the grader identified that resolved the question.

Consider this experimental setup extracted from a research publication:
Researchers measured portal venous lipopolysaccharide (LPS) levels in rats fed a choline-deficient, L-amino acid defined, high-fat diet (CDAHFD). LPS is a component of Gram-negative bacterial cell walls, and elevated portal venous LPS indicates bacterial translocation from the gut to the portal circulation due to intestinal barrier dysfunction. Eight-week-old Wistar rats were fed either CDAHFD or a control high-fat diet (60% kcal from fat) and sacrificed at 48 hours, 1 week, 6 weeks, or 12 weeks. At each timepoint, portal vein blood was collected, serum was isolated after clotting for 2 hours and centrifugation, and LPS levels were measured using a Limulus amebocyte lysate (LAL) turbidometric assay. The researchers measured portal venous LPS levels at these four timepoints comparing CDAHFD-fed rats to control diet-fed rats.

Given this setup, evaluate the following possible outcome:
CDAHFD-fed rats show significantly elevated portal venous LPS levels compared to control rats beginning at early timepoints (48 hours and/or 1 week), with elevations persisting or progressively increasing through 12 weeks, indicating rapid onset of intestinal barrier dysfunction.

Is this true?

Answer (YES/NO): YES